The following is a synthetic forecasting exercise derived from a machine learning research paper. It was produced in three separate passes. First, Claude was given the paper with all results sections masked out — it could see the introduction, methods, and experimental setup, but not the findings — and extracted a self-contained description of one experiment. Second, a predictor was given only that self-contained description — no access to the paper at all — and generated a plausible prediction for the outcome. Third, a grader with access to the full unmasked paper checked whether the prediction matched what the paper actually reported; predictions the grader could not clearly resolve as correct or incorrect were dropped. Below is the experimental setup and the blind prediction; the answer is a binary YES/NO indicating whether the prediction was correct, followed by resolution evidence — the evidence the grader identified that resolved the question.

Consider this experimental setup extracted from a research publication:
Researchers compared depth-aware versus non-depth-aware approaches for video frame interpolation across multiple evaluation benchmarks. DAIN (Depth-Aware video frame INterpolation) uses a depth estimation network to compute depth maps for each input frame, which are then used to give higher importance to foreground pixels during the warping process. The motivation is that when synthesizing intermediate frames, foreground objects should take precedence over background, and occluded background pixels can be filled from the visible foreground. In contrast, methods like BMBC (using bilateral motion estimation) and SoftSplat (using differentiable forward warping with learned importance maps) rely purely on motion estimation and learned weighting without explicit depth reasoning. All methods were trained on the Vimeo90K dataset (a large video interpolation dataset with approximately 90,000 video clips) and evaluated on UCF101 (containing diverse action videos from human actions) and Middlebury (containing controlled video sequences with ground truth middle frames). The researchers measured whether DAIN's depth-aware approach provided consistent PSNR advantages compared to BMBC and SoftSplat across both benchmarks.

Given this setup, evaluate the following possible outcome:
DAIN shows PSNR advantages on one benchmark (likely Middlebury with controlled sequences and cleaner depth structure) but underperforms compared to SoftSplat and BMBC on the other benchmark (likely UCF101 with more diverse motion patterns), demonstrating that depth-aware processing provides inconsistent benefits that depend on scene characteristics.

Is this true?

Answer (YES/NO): NO